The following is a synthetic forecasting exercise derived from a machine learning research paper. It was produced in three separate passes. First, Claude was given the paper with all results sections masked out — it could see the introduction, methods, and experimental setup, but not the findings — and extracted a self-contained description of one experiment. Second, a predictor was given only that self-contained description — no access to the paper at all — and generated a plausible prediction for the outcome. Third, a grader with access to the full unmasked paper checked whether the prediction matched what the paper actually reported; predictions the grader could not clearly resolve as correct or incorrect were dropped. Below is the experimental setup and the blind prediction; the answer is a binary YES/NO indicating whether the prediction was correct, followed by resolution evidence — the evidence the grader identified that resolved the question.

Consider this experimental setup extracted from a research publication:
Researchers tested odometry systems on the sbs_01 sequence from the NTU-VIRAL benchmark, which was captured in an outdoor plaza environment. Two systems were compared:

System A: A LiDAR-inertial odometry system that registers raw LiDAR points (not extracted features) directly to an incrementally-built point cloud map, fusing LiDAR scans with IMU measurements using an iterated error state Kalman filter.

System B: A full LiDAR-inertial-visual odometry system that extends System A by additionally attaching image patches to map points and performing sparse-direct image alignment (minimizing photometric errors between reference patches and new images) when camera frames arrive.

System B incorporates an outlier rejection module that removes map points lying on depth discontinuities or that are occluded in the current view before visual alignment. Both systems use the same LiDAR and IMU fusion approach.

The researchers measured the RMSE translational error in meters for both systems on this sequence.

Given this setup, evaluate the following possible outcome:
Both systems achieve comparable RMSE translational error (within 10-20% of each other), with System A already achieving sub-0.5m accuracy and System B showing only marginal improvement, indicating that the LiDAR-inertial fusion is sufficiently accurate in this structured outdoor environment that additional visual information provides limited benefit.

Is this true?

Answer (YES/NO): NO